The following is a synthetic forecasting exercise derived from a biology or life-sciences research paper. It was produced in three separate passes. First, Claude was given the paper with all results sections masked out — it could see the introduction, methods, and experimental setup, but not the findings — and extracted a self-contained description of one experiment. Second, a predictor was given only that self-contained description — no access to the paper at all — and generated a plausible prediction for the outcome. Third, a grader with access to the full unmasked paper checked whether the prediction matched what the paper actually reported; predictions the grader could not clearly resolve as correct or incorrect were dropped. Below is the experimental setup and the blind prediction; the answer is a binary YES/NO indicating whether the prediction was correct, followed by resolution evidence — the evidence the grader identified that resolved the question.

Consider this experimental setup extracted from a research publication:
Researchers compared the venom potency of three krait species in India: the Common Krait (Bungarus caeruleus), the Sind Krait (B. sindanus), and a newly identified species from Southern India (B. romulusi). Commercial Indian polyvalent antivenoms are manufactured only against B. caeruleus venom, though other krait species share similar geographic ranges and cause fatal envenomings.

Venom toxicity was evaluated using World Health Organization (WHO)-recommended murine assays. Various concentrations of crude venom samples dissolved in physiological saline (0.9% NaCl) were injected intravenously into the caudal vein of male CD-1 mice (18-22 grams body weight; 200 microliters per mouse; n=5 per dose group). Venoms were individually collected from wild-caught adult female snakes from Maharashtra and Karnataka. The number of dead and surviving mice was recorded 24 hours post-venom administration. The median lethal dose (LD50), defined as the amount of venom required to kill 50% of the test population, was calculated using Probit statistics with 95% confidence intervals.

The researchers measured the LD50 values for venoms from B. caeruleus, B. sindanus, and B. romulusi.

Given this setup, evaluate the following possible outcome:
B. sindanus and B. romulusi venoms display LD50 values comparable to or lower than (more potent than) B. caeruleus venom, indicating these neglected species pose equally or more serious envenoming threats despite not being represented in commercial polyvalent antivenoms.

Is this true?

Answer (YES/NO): YES